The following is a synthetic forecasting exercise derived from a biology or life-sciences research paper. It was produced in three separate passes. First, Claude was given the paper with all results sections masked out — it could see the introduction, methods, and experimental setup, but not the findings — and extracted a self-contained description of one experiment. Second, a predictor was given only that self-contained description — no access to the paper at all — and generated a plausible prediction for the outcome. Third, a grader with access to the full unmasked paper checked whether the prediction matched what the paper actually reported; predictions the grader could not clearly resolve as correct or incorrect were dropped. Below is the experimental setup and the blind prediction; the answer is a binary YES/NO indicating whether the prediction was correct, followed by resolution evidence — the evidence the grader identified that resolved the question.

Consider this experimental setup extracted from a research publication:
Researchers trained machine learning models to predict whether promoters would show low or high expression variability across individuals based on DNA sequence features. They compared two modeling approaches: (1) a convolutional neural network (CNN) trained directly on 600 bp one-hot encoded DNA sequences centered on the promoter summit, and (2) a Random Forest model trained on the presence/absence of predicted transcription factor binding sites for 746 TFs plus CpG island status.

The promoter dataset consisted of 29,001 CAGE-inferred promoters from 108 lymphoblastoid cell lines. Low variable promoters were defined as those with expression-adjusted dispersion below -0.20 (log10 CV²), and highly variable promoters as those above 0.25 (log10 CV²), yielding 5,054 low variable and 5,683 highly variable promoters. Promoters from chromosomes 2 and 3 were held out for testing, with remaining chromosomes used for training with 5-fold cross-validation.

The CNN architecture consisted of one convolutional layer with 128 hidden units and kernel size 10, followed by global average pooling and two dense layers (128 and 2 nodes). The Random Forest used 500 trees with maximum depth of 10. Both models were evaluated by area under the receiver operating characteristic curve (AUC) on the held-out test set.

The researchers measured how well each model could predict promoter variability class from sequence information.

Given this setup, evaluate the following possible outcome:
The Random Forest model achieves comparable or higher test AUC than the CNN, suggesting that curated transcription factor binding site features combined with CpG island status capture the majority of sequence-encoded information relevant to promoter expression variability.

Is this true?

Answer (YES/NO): NO